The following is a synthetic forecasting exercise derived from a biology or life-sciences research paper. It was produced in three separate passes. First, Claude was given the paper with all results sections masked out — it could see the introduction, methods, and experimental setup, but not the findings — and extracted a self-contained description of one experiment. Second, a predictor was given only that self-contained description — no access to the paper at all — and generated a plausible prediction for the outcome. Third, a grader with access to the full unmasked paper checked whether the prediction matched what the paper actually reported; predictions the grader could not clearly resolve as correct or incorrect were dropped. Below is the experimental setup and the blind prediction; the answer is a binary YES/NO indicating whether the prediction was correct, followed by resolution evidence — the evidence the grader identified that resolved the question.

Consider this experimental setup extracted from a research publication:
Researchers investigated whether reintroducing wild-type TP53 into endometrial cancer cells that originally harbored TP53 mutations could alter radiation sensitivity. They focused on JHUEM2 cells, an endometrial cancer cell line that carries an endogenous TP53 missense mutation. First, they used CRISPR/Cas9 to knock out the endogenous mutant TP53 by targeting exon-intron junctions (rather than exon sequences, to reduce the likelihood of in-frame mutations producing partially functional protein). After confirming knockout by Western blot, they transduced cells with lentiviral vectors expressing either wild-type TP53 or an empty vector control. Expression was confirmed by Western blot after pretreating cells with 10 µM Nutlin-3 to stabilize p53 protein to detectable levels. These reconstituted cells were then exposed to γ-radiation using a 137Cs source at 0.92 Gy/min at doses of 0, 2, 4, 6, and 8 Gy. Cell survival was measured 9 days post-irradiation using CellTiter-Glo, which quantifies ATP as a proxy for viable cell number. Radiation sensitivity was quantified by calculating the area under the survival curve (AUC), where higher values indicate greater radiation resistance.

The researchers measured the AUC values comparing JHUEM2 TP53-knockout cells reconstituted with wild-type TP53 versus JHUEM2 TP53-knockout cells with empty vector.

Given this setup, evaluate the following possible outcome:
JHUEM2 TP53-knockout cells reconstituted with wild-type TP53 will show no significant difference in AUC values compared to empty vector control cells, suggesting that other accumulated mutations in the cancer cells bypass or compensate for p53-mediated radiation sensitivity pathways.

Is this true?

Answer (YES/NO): NO